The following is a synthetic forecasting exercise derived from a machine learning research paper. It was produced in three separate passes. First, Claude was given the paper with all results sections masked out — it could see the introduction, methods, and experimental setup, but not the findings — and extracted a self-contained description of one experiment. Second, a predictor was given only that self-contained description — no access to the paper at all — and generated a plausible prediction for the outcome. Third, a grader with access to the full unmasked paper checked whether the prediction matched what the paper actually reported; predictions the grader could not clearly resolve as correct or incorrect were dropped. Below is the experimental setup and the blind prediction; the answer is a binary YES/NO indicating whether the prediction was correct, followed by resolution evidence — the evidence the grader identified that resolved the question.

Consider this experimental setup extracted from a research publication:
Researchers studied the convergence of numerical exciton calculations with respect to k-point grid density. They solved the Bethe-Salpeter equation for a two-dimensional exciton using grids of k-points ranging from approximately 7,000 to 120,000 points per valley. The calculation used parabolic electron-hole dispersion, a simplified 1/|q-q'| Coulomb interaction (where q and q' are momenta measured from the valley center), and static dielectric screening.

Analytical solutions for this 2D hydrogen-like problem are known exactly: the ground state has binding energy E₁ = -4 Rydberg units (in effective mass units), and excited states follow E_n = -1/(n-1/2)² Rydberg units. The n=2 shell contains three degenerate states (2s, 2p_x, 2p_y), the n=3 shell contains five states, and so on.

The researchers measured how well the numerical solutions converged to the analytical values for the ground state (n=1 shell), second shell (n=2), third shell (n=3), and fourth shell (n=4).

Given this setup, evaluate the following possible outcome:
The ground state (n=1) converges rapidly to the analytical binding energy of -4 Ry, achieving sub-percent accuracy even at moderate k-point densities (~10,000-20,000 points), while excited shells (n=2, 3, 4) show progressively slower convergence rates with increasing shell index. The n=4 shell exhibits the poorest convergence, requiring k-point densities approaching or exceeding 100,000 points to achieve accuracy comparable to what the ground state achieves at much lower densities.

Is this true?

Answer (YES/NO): NO